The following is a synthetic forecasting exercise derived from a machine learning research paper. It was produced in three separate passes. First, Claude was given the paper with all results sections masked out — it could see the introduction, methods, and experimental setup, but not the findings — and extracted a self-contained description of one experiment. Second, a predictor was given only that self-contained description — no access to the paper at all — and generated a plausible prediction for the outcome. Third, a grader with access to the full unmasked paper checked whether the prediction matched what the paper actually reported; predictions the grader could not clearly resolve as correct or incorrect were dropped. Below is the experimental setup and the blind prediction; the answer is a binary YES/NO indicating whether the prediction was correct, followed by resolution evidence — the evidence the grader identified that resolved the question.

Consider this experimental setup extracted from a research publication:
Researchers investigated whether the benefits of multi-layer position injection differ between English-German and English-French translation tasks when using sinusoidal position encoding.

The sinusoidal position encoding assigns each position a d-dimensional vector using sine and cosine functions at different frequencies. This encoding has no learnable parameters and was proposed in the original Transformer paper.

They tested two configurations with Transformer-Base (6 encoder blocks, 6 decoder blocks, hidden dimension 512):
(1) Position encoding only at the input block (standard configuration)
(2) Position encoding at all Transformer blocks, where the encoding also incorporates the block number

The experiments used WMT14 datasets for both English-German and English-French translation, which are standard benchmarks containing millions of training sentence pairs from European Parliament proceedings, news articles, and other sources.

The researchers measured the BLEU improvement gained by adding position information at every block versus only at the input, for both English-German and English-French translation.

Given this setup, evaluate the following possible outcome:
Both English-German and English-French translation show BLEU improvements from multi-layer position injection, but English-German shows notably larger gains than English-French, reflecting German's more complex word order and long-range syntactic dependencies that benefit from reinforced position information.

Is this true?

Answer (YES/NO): NO